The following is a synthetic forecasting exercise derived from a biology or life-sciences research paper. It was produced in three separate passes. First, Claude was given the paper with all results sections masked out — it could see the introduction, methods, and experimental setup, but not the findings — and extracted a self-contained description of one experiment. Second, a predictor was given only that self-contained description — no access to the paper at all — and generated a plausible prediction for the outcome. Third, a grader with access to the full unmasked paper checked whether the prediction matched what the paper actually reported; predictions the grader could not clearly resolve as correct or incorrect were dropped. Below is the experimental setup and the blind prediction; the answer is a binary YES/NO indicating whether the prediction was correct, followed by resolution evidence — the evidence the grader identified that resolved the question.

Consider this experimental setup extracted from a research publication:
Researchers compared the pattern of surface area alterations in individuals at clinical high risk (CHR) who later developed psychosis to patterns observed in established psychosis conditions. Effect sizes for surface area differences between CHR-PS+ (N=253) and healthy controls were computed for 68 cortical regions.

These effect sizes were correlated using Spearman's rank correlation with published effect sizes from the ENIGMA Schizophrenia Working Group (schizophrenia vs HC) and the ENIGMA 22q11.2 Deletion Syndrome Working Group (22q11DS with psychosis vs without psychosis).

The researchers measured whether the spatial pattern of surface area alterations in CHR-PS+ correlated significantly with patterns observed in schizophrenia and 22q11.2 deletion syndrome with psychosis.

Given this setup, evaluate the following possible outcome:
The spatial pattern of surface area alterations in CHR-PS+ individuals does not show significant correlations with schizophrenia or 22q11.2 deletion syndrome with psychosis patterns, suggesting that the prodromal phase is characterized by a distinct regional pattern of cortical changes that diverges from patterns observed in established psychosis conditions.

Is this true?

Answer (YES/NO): YES